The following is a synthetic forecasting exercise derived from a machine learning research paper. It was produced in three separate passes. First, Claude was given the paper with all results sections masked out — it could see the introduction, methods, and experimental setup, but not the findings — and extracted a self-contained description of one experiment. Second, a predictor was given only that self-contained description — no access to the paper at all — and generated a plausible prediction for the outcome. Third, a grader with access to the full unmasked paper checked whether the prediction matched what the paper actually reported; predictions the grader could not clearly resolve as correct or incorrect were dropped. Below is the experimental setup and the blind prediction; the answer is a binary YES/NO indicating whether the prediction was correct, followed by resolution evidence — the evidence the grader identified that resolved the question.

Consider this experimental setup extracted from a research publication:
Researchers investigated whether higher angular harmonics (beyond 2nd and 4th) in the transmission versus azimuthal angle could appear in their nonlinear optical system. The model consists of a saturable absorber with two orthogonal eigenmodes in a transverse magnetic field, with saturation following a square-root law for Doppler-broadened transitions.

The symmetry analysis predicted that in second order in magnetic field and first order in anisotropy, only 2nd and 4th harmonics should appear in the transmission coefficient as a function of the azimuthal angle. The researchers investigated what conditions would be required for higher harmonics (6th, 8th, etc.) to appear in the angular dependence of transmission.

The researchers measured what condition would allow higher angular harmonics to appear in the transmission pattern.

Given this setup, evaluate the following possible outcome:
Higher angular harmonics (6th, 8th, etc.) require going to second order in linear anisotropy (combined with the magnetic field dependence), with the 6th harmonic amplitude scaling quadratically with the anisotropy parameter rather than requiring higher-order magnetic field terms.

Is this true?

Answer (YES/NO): NO